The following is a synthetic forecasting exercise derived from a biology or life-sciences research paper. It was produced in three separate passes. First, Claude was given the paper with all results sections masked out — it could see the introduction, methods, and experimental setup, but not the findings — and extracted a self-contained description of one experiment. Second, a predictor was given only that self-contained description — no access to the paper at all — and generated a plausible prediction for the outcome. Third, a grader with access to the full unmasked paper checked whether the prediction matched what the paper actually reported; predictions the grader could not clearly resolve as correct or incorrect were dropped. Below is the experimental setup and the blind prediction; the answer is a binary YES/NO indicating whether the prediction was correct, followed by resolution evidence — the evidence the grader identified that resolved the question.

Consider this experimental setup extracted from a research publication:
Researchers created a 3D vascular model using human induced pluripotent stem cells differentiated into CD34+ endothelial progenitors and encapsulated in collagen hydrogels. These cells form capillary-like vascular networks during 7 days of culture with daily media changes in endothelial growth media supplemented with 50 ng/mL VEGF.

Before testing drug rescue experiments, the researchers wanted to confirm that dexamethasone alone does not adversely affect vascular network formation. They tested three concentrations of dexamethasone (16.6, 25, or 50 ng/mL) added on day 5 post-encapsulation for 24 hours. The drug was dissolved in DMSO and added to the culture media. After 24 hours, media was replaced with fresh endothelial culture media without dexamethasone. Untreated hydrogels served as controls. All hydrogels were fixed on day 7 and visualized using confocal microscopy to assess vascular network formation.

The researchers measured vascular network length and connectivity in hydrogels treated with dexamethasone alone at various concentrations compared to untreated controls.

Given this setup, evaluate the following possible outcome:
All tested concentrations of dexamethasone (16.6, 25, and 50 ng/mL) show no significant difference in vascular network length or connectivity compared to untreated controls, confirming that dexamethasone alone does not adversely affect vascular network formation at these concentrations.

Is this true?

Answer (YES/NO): NO